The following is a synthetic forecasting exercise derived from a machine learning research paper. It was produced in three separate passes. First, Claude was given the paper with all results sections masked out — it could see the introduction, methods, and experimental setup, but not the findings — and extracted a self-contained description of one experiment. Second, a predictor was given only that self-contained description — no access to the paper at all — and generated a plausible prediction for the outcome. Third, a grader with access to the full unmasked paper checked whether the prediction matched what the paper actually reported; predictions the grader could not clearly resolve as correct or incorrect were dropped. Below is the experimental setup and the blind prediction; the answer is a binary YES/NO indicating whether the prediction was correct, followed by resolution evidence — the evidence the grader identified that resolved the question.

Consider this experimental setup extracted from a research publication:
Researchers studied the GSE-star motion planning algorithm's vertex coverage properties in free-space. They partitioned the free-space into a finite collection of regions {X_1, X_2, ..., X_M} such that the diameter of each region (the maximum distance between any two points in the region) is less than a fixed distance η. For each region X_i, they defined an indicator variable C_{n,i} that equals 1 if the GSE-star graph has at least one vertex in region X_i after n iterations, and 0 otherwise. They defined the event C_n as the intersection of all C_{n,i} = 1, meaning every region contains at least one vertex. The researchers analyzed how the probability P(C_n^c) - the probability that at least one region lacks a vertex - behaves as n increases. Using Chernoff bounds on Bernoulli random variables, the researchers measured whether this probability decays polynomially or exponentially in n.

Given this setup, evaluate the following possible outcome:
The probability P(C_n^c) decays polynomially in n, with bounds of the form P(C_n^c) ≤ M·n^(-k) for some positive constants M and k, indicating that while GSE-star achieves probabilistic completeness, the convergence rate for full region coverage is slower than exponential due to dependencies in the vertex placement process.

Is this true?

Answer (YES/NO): NO